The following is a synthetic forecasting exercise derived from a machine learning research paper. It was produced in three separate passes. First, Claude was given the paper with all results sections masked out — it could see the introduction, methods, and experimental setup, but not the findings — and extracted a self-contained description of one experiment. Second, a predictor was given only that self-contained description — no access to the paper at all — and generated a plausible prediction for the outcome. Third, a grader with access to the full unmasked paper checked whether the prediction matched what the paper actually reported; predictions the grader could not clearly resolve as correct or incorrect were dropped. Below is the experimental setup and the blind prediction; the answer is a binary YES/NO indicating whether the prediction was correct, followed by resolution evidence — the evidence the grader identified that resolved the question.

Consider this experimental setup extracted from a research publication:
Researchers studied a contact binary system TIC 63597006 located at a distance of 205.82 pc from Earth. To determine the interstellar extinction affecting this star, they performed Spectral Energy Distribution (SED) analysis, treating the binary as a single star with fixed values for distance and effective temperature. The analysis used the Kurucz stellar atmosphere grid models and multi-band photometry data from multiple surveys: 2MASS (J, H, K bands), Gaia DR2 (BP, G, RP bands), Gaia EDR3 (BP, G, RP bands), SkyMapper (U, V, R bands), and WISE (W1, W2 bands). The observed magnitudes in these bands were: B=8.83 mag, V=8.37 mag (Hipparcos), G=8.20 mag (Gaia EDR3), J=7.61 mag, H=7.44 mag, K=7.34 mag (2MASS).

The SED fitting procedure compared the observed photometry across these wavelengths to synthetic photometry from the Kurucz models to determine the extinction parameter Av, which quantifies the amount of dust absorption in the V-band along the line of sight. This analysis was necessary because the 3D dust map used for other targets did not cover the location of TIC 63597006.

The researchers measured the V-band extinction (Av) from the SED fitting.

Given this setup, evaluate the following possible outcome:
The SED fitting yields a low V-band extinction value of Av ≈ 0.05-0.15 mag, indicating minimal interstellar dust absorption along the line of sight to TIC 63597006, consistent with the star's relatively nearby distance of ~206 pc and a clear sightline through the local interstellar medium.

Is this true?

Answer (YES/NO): NO